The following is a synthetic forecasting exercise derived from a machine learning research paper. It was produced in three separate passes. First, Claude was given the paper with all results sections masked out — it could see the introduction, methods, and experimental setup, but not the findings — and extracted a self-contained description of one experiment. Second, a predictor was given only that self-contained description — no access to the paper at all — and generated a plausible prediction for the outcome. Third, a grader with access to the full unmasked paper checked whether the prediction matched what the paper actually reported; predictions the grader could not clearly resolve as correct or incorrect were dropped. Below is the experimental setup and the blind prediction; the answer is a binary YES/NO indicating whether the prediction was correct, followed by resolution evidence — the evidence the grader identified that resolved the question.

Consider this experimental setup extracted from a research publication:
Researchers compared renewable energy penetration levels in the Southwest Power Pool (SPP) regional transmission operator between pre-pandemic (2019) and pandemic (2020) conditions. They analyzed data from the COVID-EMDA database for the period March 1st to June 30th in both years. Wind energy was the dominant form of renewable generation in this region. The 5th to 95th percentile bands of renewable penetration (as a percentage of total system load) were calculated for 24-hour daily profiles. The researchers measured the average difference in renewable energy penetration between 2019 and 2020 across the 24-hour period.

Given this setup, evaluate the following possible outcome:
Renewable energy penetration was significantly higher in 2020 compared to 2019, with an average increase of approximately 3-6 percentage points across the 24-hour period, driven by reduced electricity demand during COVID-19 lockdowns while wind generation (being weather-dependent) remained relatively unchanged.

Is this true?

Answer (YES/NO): NO